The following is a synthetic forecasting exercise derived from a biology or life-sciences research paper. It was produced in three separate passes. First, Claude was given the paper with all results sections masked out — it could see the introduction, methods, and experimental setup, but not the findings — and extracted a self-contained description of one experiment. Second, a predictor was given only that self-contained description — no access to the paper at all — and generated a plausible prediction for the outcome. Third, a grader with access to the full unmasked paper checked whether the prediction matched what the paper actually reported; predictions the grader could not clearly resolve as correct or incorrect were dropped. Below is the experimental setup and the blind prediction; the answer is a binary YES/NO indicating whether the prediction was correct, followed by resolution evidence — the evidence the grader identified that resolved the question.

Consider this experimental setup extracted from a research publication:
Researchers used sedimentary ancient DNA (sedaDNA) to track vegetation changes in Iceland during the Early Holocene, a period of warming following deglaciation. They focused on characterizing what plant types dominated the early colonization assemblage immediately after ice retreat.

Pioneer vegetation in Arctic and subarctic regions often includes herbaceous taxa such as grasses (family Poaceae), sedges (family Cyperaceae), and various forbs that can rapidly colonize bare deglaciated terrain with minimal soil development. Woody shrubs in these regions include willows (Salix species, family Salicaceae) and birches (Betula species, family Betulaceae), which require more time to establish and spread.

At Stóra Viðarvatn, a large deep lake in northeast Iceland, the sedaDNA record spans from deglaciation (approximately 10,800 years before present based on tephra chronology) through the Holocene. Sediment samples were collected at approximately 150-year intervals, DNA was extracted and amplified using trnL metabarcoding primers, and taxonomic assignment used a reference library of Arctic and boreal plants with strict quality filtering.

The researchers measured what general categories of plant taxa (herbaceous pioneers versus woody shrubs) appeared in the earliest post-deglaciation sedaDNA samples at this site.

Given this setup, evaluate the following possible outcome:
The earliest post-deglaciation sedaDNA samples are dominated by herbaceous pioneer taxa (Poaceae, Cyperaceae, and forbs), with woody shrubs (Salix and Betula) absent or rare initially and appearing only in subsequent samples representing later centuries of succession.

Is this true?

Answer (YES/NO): NO